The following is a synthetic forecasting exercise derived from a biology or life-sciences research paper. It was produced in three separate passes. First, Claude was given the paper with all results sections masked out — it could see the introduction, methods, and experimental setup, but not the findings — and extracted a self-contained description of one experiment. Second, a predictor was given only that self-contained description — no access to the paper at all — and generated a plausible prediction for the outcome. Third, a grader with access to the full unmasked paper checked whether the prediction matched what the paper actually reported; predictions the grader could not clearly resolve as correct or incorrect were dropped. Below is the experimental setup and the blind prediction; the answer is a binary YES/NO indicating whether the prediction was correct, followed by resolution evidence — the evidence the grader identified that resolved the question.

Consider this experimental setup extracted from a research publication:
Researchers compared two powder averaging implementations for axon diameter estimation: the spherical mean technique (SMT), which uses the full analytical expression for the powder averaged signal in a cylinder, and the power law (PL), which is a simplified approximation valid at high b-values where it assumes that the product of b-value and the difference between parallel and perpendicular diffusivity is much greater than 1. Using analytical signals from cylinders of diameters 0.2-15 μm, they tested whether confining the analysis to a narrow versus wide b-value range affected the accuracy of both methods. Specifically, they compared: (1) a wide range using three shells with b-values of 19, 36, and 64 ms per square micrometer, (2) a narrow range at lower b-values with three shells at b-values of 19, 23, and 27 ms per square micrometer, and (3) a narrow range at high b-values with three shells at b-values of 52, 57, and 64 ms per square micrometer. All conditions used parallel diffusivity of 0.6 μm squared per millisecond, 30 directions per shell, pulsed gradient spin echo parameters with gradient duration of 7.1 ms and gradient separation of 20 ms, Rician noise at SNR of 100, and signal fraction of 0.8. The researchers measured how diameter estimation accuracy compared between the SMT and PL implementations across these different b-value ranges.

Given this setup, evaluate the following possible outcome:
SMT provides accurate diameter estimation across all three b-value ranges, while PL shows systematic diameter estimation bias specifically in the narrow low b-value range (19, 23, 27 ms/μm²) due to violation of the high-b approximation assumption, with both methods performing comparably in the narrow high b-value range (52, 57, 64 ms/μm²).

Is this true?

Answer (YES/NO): NO